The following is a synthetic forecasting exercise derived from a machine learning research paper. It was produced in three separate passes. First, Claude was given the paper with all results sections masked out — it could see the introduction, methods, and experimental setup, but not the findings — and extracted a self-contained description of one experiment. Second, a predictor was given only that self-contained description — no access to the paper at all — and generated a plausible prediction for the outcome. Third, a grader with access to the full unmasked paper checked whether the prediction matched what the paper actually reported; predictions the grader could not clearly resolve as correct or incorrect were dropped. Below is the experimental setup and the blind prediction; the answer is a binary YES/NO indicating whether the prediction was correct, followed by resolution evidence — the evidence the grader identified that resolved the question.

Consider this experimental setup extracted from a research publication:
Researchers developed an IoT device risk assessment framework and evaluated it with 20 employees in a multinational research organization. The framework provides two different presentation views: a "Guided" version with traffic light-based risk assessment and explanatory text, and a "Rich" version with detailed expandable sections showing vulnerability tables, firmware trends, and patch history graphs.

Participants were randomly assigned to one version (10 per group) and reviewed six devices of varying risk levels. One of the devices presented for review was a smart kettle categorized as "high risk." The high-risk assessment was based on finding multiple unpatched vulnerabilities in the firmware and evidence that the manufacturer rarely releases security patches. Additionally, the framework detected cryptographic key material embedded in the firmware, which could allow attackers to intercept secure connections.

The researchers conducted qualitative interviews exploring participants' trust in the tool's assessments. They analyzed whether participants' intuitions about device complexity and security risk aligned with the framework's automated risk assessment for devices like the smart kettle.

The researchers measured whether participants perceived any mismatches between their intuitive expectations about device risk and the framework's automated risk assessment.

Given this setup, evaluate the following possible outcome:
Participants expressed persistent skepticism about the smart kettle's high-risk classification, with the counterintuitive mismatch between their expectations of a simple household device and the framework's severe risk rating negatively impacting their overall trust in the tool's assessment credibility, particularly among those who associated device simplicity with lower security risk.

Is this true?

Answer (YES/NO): NO